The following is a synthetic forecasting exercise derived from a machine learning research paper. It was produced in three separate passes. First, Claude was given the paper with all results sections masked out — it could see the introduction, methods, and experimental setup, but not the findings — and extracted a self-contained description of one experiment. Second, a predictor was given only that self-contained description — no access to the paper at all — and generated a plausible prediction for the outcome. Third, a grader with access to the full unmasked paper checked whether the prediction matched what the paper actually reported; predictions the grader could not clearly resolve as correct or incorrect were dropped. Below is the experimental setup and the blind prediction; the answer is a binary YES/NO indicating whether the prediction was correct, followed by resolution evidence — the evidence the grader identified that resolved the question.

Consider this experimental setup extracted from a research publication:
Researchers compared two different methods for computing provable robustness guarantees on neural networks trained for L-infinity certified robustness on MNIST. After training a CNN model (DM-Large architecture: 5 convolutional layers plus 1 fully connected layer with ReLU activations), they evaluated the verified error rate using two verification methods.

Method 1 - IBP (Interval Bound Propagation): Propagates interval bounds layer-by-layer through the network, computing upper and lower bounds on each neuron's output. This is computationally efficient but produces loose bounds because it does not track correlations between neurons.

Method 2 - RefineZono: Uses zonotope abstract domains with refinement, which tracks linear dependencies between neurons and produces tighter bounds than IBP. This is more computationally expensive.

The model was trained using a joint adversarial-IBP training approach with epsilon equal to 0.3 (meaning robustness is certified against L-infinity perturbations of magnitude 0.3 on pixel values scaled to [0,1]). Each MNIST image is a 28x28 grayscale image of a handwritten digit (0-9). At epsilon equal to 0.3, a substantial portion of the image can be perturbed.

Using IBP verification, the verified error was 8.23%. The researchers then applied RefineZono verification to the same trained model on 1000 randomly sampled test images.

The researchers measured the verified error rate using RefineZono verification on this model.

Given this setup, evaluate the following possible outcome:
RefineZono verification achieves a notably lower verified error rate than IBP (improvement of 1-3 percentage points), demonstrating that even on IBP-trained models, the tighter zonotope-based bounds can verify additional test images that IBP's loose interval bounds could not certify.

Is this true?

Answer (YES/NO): YES